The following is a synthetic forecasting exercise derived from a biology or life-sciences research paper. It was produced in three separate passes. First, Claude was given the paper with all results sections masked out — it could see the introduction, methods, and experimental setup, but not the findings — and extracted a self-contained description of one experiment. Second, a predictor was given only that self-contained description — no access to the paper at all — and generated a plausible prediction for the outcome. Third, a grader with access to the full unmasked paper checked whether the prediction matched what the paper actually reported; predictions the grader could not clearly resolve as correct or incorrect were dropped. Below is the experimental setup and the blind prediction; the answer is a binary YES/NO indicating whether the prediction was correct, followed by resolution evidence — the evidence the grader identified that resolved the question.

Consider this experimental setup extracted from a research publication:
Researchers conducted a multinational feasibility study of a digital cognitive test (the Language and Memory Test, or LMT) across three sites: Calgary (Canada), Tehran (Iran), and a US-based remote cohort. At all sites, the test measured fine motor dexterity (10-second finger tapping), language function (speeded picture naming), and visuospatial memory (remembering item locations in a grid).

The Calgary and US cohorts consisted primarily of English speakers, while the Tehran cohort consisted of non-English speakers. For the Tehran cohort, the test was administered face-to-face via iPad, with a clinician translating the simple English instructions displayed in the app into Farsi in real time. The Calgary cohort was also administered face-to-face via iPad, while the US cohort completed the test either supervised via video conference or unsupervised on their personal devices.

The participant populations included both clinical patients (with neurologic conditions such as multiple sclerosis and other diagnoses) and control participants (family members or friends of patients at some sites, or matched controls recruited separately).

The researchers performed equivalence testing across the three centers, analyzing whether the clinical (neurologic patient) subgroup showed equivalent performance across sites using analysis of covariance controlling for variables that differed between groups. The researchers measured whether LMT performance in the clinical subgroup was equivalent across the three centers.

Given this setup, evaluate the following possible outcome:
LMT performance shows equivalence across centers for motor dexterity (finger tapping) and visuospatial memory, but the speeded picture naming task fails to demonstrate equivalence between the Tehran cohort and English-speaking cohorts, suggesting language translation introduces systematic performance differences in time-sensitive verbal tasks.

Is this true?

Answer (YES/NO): NO